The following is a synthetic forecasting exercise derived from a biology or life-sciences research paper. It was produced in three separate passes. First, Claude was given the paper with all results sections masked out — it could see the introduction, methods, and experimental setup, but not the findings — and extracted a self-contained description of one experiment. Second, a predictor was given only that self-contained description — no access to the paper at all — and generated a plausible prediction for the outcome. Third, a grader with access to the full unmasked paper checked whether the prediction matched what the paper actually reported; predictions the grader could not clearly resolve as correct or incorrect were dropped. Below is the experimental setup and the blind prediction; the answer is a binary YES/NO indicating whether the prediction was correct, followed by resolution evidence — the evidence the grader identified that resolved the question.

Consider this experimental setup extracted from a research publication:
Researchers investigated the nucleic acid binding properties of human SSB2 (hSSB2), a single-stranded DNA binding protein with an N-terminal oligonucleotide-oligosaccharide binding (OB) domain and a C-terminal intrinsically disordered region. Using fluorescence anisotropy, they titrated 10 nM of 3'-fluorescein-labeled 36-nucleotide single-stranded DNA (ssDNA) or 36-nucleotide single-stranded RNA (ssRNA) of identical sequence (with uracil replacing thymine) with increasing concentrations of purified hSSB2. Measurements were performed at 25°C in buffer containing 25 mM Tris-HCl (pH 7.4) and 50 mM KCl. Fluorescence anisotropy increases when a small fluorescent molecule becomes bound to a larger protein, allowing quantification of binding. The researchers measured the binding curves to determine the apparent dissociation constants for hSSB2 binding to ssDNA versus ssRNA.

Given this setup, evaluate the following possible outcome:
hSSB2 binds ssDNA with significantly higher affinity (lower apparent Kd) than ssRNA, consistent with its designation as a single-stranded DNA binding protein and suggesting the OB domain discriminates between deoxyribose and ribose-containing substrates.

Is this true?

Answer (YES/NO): NO